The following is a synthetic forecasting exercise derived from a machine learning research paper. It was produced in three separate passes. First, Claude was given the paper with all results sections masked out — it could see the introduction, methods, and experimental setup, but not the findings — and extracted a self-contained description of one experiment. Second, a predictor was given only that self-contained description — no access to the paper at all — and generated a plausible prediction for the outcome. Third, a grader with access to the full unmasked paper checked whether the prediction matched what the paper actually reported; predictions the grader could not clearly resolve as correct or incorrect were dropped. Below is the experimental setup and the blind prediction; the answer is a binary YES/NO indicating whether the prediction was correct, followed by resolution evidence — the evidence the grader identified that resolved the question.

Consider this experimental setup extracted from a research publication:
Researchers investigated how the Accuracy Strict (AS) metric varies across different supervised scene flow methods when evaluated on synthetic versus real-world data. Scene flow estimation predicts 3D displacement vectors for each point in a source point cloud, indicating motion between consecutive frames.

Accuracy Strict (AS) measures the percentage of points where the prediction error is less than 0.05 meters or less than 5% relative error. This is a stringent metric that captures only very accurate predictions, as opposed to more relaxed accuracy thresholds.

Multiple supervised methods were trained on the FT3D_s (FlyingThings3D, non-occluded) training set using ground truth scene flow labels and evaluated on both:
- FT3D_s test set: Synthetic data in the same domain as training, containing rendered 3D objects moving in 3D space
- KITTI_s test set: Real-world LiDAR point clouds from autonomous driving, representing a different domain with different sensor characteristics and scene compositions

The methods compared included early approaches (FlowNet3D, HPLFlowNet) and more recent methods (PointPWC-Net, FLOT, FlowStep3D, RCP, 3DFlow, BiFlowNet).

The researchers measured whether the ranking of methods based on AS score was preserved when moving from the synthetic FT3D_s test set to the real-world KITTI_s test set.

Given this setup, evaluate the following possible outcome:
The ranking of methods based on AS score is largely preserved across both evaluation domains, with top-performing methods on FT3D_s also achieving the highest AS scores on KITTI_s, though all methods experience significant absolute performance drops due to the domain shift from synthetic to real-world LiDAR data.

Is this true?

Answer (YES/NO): NO